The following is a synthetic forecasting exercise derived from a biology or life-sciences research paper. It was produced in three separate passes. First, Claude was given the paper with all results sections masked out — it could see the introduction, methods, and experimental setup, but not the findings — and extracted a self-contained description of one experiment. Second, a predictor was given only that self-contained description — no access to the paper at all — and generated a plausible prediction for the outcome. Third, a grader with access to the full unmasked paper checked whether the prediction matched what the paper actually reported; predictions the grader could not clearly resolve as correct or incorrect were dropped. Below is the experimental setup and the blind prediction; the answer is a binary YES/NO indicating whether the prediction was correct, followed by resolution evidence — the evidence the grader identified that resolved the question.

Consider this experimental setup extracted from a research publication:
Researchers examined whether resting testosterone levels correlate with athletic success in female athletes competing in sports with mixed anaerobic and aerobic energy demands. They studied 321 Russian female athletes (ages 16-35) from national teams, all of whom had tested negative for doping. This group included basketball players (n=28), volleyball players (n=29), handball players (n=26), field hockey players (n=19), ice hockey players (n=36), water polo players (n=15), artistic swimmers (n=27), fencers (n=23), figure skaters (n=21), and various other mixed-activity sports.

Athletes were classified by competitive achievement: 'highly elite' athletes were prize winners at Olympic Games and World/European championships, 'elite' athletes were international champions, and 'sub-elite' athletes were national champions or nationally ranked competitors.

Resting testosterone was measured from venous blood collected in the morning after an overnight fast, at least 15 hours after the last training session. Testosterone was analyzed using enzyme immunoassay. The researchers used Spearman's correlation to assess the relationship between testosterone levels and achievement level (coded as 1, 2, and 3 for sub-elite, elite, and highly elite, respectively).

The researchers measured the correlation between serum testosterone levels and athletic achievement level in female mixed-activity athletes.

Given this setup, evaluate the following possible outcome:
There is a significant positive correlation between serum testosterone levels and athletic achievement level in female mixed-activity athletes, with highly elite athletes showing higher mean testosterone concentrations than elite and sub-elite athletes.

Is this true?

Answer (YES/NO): NO